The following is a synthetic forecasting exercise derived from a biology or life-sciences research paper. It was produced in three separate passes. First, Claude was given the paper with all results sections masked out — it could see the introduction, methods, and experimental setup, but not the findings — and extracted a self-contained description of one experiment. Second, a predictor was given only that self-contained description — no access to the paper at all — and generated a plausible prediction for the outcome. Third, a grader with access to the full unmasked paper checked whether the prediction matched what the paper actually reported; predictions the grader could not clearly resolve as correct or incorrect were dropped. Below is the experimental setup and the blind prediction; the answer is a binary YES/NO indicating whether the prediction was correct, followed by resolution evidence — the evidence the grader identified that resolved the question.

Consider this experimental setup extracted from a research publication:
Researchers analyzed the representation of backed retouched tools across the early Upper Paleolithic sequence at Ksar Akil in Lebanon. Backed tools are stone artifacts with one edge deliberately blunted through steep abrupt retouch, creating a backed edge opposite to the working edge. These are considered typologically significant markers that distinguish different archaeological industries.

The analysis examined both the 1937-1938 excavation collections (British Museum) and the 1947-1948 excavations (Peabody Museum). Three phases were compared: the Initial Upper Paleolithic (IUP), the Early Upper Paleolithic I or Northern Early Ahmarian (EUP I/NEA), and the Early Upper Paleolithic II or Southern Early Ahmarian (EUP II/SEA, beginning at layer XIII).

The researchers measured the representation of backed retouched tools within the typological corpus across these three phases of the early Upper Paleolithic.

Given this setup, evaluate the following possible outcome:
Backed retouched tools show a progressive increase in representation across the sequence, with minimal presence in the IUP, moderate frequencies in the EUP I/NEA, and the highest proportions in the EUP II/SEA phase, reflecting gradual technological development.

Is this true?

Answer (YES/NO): NO